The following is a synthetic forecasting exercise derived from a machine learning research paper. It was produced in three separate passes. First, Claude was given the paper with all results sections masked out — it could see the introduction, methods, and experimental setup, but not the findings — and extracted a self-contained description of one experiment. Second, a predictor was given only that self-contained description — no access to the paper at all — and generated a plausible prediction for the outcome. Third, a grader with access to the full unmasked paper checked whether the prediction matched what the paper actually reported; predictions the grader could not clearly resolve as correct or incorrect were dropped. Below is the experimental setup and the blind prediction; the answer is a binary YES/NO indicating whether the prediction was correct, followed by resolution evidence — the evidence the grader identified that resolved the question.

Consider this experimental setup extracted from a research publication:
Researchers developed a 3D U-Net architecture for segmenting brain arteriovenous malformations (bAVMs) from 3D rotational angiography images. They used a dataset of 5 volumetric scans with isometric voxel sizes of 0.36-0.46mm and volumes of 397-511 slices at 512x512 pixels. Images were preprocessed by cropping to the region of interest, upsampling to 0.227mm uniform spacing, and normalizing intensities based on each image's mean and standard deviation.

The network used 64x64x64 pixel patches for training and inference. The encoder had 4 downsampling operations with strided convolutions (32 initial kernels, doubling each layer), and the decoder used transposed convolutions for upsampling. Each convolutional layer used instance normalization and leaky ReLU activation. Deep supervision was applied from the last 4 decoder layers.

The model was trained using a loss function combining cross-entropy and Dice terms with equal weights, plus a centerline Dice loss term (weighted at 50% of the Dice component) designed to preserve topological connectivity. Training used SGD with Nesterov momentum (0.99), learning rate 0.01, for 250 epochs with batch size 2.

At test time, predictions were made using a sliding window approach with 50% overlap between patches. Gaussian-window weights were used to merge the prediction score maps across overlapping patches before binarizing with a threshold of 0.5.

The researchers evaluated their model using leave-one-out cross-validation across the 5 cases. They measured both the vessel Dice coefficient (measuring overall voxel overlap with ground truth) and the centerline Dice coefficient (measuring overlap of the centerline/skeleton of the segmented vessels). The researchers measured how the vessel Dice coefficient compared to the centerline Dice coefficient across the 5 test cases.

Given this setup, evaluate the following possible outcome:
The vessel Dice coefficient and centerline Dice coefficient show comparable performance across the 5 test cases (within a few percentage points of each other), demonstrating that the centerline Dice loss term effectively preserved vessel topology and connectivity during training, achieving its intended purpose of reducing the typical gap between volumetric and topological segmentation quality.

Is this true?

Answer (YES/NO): YES